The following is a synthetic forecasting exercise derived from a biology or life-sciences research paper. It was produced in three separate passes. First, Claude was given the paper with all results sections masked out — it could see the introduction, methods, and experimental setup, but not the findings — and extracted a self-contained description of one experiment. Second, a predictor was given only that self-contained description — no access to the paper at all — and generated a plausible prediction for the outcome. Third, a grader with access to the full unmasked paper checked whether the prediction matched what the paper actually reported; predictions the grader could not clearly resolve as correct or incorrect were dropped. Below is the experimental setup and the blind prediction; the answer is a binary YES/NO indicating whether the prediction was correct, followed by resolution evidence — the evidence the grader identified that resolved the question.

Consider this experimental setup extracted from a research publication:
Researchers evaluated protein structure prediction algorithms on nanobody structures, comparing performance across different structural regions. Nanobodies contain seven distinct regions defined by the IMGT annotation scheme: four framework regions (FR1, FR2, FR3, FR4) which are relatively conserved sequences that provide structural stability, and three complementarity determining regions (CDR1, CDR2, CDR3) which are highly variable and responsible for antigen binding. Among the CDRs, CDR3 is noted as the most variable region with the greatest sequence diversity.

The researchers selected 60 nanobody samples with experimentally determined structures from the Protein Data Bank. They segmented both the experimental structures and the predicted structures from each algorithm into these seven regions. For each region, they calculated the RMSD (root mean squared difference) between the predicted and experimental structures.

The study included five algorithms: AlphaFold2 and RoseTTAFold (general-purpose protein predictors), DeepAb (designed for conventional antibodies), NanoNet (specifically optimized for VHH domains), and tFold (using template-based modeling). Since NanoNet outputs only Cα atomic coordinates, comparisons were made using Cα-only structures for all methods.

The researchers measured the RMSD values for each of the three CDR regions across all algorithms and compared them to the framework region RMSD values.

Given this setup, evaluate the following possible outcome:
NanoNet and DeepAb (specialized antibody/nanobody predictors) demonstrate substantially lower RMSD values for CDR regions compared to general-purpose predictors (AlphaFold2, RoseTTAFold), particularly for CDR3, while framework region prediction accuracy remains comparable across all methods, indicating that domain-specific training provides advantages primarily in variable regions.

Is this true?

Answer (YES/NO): NO